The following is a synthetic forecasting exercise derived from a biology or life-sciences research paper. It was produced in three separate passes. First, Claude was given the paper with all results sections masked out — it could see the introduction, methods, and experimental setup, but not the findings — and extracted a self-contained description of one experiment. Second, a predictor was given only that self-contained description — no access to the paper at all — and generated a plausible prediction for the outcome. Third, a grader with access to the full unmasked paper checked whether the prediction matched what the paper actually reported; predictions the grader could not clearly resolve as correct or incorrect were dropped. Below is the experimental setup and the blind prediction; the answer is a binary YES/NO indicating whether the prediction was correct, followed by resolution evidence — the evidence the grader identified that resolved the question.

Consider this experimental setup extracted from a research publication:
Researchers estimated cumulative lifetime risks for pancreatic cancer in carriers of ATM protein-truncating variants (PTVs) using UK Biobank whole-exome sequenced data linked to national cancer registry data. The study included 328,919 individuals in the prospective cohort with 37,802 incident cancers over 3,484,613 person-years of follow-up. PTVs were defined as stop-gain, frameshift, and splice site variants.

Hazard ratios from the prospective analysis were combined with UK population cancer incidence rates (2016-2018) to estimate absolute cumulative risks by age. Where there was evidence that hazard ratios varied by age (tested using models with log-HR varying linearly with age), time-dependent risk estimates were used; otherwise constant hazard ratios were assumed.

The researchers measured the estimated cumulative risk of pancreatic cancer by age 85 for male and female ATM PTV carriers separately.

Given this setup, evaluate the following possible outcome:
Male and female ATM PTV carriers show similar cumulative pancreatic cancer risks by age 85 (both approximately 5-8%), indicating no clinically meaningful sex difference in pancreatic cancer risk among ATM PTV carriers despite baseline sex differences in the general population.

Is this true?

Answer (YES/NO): NO